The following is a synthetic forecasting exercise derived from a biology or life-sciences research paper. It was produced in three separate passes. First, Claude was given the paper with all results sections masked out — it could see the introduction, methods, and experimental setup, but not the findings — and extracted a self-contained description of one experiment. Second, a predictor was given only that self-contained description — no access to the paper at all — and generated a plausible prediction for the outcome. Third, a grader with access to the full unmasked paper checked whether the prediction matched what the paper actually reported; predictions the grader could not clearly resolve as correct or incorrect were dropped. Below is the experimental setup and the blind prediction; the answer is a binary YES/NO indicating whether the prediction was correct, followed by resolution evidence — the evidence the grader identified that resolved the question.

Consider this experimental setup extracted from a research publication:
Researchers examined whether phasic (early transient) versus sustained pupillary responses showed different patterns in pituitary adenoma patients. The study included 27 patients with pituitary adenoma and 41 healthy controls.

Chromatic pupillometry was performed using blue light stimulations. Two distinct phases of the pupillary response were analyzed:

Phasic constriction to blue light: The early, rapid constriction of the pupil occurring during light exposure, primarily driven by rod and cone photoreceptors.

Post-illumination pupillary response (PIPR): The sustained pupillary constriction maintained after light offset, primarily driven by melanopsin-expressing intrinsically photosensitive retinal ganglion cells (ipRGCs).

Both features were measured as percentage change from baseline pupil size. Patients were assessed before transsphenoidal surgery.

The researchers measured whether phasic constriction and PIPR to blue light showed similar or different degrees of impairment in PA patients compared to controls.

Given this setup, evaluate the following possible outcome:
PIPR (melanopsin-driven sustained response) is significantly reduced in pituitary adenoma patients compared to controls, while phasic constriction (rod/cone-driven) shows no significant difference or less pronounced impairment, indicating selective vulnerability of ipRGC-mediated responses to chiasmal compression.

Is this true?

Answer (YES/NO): NO